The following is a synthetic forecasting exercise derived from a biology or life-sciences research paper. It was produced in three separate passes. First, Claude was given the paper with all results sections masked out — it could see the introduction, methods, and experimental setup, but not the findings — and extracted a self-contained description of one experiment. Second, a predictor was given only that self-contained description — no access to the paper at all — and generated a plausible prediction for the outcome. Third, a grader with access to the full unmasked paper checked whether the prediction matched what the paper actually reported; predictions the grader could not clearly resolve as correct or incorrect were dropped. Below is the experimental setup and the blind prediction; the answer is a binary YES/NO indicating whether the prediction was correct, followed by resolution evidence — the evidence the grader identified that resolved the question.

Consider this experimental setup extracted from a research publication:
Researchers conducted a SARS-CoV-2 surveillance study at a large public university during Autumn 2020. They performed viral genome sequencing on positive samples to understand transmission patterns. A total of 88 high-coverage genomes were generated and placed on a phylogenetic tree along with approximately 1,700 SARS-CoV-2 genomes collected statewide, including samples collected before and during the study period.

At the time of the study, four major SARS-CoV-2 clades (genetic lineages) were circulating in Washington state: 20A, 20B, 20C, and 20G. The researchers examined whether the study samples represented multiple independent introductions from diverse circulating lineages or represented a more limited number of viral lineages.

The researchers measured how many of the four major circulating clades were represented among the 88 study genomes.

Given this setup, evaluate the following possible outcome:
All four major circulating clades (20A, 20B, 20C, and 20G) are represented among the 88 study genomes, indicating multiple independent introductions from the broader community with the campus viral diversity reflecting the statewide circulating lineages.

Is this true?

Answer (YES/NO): YES